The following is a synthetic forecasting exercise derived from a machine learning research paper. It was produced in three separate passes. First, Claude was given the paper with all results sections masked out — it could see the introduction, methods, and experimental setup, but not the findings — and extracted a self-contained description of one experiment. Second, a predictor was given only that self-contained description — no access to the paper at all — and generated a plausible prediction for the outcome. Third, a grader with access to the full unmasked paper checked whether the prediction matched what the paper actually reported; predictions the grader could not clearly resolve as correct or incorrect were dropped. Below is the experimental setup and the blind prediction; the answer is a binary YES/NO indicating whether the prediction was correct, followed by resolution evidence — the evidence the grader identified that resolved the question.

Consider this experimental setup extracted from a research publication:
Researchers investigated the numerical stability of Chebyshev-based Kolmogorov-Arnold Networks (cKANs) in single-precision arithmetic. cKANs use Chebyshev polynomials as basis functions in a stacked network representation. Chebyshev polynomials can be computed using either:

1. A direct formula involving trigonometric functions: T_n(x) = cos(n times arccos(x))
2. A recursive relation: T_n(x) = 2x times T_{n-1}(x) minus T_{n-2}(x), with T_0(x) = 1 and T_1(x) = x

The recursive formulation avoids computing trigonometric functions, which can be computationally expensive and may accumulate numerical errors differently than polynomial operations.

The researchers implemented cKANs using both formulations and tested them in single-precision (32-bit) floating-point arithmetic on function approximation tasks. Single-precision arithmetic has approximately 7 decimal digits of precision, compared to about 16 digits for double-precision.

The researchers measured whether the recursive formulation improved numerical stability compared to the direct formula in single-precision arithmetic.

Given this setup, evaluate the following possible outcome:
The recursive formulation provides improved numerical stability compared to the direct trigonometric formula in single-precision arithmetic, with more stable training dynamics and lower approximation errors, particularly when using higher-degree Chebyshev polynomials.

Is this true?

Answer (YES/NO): YES